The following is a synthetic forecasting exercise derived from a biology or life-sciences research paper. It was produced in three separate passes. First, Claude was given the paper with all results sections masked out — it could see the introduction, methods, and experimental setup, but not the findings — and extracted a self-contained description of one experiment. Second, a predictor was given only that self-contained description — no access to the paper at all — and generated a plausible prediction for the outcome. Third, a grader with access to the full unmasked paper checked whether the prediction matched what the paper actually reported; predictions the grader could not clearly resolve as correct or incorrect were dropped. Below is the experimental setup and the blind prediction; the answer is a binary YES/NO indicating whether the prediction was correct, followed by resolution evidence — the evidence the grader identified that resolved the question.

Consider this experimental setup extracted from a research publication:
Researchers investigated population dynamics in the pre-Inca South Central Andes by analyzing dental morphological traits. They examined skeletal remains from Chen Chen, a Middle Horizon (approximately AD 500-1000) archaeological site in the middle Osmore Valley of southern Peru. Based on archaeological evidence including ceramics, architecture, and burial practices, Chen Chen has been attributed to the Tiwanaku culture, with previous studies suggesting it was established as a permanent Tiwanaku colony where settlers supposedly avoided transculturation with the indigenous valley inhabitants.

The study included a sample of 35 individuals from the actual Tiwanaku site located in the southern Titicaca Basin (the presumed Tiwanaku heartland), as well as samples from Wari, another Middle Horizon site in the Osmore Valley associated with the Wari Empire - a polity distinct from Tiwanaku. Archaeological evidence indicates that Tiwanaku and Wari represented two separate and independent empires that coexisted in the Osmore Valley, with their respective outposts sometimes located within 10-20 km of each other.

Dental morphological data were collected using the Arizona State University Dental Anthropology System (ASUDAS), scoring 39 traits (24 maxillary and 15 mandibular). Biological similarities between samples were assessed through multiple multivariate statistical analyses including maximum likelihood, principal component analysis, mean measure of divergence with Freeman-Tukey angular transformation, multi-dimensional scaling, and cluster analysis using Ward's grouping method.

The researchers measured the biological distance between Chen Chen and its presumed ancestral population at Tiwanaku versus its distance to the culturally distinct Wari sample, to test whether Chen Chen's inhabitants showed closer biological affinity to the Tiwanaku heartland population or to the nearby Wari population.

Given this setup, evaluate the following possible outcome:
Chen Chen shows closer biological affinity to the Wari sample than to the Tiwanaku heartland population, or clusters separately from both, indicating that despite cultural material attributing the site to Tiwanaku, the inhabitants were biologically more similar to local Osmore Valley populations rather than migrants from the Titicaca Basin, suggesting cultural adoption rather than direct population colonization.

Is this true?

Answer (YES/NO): YES